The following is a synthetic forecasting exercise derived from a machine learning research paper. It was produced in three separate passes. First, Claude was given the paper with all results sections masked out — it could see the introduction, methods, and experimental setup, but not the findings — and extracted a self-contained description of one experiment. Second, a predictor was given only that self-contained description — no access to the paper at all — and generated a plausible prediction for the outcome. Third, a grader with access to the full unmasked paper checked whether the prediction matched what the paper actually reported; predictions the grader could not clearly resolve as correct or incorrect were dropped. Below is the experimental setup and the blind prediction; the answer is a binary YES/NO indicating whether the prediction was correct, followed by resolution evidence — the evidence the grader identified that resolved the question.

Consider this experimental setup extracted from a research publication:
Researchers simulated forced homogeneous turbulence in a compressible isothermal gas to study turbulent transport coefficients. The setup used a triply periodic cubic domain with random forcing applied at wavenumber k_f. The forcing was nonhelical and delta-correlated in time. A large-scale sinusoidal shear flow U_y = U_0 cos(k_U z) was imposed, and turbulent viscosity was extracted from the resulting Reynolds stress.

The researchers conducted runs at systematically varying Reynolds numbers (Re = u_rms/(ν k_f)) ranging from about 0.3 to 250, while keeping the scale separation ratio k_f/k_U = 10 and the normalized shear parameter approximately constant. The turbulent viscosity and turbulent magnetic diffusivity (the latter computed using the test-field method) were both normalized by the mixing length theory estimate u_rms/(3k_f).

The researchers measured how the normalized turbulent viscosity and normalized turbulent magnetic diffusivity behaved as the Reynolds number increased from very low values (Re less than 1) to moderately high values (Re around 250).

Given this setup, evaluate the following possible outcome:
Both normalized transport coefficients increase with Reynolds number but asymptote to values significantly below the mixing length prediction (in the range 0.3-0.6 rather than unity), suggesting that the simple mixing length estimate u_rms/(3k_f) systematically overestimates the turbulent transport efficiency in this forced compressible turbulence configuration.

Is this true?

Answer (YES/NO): NO